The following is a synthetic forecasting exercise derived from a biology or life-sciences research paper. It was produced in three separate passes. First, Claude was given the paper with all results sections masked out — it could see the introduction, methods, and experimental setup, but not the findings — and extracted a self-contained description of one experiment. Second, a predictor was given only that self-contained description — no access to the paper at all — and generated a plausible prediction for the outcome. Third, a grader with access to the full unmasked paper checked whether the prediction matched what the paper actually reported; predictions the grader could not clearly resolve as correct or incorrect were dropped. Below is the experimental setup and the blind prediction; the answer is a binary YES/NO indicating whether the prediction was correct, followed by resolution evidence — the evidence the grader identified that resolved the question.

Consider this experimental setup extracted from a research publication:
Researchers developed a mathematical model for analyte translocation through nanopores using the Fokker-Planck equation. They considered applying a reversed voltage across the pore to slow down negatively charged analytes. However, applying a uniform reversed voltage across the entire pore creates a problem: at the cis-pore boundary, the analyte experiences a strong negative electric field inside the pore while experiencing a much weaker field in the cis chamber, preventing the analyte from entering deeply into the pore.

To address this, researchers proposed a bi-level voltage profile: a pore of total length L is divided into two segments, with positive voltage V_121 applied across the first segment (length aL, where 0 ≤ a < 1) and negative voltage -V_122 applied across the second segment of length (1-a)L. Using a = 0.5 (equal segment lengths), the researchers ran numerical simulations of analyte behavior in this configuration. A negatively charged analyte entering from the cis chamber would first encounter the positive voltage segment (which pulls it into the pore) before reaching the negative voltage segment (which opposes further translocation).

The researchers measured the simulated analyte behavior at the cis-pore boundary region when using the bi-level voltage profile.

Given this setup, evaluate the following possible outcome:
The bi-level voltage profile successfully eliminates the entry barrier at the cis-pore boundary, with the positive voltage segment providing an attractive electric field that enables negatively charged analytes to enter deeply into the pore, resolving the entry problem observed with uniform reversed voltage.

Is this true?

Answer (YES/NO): NO